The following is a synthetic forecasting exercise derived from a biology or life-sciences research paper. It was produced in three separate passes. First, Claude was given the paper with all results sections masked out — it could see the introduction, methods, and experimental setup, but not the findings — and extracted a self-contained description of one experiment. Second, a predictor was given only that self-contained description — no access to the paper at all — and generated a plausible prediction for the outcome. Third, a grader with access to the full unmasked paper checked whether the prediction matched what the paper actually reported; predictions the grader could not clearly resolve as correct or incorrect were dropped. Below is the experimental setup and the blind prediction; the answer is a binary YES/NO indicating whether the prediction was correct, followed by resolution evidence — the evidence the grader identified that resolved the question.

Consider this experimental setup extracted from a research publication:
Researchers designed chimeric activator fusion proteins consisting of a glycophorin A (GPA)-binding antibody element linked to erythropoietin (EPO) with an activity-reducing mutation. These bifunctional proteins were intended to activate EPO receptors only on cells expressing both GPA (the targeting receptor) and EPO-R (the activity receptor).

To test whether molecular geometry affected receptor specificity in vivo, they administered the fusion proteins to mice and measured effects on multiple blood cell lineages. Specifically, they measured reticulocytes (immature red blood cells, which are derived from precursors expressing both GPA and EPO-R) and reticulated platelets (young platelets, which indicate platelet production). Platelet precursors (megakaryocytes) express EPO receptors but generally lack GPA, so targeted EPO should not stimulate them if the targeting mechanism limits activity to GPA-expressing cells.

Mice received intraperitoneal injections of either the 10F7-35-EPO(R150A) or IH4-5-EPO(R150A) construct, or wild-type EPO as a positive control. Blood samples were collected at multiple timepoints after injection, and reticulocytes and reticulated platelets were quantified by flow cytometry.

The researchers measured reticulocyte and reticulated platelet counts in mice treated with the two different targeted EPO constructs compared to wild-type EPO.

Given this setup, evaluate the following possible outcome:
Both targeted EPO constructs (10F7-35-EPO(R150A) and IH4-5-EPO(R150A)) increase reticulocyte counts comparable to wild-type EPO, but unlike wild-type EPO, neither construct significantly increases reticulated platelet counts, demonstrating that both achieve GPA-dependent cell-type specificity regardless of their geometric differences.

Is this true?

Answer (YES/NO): YES